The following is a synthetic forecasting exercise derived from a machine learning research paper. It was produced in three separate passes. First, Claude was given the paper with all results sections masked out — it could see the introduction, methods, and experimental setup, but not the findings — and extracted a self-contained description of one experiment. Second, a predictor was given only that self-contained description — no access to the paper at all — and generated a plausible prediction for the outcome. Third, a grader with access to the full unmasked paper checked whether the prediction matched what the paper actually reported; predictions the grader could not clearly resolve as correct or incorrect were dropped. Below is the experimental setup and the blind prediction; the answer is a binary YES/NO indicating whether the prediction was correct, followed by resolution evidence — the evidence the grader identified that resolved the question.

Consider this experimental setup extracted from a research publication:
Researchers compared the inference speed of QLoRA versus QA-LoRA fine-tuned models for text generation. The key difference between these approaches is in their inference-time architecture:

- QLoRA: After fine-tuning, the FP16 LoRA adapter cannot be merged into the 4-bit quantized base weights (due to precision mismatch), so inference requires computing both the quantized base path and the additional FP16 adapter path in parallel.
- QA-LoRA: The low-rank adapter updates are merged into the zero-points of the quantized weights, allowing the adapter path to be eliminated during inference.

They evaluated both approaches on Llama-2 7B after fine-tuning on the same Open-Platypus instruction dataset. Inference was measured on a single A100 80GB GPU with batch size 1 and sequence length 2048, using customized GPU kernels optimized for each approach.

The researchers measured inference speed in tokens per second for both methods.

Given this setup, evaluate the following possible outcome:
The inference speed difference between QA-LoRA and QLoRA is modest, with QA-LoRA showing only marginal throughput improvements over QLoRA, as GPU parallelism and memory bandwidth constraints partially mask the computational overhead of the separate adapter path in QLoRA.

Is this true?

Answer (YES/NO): NO